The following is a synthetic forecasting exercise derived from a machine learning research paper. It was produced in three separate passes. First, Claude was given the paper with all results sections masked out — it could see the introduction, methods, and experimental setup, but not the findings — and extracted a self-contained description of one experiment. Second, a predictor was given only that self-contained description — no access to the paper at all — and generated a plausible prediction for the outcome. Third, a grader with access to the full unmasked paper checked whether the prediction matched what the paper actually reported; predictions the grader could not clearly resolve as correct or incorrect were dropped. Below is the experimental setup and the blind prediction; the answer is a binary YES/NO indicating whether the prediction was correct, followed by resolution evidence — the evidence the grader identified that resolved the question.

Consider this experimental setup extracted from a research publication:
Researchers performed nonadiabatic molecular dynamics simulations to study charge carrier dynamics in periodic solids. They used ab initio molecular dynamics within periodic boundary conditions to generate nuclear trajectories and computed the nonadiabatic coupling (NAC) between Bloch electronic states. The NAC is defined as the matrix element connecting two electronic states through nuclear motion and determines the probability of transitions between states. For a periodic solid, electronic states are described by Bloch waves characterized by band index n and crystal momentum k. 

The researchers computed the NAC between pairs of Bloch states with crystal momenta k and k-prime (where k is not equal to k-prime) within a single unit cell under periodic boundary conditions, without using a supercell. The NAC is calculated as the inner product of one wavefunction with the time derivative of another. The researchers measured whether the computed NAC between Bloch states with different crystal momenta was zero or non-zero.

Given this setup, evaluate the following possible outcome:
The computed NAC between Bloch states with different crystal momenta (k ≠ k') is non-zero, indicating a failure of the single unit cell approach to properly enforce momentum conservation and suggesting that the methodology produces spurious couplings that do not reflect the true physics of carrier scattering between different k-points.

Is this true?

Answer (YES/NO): NO